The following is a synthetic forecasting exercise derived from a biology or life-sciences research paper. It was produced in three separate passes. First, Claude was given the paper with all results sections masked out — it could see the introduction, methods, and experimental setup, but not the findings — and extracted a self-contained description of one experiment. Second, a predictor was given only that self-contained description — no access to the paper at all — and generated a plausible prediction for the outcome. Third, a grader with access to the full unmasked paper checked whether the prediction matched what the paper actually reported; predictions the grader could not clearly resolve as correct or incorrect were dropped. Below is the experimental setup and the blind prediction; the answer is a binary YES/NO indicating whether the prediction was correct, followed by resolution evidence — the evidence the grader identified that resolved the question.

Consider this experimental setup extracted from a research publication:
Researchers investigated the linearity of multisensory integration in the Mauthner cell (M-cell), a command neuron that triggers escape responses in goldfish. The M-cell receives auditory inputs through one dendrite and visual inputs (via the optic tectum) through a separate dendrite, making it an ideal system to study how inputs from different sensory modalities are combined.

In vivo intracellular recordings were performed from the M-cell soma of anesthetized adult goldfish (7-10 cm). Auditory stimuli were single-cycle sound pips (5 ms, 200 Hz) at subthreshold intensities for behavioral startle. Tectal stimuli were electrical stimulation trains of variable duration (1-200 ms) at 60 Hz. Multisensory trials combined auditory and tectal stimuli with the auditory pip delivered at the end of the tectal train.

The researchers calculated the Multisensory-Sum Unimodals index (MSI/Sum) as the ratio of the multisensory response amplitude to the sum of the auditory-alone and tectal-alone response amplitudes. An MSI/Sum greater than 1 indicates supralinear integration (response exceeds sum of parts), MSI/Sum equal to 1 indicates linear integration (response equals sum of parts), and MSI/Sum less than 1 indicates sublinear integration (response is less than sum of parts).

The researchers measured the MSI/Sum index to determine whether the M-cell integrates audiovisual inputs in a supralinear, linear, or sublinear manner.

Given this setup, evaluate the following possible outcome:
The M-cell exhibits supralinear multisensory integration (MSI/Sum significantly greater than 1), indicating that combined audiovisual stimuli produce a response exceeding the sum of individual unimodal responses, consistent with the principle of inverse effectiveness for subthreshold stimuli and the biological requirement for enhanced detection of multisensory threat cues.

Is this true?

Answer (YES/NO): NO